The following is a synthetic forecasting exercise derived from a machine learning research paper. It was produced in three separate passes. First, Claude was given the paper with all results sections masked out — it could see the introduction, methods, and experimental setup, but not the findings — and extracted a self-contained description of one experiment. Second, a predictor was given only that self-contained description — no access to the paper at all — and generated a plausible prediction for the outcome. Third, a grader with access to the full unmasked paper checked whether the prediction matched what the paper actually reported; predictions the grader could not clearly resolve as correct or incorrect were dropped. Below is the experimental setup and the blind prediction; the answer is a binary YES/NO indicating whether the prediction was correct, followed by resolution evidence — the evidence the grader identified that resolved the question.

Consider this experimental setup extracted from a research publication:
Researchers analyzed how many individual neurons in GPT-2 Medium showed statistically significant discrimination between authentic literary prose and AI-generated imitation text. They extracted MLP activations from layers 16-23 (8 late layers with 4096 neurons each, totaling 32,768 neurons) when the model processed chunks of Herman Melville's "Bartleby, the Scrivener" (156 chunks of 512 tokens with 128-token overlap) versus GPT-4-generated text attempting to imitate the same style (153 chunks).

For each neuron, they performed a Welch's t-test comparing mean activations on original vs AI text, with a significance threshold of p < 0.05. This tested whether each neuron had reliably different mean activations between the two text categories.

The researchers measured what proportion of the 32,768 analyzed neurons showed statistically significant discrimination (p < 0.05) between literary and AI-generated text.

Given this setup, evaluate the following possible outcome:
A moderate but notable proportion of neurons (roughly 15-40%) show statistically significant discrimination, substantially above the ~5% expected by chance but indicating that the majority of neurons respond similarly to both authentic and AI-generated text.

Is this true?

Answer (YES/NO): NO